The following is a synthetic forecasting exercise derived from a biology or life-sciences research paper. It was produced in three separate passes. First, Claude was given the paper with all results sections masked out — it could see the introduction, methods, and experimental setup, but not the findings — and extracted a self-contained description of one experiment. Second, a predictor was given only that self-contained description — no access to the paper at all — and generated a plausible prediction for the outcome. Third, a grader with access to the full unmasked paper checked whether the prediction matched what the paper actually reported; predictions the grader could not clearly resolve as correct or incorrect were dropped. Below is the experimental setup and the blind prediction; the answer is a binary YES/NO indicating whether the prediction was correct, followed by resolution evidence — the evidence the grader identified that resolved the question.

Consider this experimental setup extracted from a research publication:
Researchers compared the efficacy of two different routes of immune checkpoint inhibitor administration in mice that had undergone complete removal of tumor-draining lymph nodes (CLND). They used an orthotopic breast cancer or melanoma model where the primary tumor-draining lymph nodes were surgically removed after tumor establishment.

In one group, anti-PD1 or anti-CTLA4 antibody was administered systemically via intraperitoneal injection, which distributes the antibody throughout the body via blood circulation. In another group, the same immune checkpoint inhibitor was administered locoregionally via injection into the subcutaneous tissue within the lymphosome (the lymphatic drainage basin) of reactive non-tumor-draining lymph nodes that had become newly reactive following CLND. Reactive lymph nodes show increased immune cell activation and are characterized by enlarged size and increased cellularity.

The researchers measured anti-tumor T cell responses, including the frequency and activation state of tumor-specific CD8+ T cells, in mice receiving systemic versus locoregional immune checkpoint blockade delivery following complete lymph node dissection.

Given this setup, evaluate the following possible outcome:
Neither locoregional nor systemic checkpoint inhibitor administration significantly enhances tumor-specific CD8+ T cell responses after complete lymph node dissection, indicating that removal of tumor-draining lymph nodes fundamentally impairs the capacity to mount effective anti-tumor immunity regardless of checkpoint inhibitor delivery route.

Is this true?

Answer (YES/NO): NO